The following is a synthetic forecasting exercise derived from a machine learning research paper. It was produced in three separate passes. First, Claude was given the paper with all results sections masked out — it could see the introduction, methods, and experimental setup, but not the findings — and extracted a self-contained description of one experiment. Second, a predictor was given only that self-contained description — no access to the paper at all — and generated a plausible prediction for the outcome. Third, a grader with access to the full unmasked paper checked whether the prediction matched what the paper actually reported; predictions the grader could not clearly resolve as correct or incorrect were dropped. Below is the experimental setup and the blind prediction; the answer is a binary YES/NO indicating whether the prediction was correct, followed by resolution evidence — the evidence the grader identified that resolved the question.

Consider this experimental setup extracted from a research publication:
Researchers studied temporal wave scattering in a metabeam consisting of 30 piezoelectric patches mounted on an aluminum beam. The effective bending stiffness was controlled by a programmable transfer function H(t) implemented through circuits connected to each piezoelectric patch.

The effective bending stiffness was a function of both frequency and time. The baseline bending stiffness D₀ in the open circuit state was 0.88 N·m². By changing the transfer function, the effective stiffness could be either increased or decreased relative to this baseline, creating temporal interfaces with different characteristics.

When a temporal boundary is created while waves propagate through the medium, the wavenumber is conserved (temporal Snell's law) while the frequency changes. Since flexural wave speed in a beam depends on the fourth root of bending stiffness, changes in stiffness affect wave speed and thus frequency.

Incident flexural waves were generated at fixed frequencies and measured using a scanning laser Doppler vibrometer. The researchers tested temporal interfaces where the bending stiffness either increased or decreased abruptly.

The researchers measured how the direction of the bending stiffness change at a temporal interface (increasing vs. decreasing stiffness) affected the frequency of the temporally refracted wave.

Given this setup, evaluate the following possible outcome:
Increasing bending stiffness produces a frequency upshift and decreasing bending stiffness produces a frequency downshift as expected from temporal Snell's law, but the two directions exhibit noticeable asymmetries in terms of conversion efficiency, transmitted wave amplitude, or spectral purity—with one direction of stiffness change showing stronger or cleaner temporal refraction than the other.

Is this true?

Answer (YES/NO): NO